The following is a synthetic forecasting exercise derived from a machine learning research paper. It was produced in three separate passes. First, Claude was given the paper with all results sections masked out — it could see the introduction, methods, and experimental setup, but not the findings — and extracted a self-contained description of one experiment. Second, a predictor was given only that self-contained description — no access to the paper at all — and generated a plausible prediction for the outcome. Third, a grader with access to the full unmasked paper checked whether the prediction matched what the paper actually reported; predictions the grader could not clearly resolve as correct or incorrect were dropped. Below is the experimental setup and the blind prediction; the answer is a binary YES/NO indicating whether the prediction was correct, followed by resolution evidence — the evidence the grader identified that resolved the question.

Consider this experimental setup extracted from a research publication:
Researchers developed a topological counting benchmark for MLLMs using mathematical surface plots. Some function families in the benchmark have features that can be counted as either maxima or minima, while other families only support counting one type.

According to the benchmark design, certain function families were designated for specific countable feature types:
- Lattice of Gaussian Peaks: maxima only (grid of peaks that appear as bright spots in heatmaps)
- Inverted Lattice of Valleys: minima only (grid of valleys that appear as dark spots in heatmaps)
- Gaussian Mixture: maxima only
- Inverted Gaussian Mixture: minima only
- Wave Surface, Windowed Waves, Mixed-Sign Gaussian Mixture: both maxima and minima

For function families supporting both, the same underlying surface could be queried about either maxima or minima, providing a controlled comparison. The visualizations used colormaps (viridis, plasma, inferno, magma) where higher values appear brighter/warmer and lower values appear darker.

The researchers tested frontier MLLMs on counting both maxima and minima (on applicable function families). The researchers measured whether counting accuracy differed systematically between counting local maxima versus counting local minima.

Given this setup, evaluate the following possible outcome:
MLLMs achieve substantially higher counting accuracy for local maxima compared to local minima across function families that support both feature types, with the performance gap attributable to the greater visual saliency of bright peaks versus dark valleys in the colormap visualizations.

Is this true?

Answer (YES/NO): YES